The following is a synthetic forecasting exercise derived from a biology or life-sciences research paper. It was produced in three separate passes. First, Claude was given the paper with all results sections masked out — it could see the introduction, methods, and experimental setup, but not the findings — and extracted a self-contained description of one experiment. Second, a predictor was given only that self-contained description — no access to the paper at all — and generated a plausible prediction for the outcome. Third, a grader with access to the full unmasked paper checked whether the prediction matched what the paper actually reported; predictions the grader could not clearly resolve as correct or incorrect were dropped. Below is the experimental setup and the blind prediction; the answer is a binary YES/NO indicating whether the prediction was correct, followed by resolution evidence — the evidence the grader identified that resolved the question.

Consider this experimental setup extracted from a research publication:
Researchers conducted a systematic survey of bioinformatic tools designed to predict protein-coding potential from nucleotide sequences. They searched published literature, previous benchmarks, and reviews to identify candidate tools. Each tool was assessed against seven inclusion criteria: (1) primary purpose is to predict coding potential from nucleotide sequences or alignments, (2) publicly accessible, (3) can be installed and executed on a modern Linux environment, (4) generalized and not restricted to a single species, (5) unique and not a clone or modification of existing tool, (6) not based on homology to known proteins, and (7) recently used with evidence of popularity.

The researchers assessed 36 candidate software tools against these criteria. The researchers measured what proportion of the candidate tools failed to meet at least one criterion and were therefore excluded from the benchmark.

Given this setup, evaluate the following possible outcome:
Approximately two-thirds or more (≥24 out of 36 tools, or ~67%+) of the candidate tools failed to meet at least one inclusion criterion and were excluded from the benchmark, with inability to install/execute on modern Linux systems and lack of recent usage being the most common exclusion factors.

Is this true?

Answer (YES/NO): NO